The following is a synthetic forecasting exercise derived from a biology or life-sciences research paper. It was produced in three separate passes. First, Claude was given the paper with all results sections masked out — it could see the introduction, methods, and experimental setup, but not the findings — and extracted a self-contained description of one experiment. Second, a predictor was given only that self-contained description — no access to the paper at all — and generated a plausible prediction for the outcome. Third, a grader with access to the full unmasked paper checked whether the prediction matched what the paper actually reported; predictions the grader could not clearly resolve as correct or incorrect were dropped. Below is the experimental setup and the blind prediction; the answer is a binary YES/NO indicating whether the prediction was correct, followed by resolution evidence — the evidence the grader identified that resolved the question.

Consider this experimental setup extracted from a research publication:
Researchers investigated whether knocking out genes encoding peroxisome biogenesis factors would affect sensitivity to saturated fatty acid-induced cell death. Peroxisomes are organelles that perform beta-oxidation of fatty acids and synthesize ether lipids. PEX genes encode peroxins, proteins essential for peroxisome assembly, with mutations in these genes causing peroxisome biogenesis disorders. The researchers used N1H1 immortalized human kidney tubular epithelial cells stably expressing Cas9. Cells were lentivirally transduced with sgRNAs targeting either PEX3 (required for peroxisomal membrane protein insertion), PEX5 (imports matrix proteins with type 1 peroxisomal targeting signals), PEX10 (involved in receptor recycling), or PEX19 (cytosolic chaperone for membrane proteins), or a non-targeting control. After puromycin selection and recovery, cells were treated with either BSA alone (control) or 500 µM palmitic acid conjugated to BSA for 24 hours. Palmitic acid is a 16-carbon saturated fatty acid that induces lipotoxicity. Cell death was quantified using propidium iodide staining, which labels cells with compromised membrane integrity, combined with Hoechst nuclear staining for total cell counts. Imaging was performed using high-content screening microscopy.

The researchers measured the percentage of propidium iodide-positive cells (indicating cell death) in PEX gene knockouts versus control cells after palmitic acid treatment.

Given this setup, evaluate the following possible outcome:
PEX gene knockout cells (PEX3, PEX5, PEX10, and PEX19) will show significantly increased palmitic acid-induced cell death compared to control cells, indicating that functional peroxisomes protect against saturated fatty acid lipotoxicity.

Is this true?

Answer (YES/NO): NO